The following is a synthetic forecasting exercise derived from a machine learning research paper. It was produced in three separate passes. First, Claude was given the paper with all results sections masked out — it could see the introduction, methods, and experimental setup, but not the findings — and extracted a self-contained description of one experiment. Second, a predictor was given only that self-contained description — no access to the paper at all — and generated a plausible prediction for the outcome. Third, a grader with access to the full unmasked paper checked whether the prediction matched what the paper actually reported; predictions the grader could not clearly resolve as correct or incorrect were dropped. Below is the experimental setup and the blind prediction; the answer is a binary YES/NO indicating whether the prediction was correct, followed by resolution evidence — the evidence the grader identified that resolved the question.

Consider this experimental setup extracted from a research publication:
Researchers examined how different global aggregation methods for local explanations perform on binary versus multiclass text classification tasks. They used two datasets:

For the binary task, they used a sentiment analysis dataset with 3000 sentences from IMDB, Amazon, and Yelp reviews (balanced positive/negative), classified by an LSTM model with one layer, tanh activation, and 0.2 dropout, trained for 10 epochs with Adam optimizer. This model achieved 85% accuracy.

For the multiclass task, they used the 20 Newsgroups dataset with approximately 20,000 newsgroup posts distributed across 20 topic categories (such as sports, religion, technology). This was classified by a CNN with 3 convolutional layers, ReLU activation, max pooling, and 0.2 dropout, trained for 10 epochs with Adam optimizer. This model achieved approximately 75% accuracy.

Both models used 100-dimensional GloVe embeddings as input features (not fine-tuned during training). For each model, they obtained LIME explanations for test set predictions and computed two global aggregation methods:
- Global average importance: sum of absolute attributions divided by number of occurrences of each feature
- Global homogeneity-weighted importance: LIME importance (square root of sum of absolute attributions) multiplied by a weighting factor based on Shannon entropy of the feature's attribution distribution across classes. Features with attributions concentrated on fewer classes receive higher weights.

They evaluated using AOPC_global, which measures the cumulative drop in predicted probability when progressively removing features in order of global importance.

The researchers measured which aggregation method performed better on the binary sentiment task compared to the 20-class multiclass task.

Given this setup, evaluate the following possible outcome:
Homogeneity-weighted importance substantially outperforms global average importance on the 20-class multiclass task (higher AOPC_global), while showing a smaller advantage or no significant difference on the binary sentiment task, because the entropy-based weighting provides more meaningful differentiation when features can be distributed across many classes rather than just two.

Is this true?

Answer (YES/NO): NO